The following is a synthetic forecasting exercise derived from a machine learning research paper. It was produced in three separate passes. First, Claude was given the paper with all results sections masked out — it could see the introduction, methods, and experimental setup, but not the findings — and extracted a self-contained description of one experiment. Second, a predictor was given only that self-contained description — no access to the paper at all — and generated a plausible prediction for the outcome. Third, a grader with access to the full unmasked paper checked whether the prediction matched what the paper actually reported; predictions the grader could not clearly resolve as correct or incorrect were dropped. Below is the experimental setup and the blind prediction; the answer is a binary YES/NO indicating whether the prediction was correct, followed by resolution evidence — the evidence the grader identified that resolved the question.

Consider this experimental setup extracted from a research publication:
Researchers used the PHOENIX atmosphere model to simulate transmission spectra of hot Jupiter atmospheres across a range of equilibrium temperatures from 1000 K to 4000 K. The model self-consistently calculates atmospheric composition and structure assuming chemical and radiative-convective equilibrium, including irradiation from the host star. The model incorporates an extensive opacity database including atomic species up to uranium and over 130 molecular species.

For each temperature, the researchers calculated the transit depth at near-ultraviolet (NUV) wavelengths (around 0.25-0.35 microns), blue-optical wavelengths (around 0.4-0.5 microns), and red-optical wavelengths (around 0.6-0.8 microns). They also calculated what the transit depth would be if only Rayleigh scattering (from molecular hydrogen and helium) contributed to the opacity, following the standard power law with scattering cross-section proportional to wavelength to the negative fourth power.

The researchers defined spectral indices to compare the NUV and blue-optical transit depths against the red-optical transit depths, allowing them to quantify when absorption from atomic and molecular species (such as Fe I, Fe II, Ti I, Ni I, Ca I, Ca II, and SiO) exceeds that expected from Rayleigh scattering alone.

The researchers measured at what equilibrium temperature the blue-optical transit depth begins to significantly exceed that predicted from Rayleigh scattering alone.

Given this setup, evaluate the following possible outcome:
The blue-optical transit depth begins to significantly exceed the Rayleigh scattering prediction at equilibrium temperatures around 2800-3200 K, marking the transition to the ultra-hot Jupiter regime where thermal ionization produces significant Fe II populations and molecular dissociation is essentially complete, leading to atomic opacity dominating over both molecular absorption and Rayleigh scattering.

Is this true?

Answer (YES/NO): NO